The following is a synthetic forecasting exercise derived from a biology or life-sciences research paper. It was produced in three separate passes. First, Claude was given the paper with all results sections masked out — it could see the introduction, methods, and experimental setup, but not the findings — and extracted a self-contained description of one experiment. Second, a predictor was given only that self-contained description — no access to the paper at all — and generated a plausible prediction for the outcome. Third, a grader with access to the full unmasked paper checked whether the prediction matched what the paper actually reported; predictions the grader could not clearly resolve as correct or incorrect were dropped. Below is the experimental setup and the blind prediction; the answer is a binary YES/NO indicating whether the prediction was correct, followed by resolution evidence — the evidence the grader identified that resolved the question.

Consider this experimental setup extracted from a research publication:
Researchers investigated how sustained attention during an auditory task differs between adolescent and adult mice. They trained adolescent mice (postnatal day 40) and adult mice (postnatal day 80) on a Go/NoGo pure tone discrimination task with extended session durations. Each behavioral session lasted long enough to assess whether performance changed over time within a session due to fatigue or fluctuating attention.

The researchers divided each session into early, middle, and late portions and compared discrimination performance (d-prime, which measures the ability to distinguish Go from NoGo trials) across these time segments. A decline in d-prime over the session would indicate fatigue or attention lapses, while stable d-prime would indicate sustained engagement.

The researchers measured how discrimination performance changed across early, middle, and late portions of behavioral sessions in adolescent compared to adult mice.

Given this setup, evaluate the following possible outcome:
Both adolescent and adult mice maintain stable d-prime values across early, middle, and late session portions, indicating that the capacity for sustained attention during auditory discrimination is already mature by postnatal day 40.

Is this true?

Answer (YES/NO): NO